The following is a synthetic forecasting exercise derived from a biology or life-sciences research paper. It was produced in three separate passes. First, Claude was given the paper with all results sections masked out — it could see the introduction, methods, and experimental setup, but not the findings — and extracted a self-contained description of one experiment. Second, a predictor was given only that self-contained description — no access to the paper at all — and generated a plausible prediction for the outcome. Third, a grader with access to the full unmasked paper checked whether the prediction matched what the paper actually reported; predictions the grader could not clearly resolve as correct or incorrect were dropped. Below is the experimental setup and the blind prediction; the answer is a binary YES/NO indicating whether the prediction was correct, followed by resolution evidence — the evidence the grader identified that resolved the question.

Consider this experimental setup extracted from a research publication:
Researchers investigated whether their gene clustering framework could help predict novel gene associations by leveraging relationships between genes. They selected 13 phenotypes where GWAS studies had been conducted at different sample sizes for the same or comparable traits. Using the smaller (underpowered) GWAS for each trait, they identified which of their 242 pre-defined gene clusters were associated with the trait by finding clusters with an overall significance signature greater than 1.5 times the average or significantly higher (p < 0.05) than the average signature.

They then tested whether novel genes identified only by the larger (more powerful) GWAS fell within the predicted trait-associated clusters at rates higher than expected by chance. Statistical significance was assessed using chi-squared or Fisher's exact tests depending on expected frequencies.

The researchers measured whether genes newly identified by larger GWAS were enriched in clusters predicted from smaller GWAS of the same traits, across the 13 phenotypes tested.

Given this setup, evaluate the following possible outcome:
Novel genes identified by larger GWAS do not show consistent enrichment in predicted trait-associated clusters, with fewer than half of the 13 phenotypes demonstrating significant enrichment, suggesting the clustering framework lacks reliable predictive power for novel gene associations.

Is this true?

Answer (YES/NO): NO